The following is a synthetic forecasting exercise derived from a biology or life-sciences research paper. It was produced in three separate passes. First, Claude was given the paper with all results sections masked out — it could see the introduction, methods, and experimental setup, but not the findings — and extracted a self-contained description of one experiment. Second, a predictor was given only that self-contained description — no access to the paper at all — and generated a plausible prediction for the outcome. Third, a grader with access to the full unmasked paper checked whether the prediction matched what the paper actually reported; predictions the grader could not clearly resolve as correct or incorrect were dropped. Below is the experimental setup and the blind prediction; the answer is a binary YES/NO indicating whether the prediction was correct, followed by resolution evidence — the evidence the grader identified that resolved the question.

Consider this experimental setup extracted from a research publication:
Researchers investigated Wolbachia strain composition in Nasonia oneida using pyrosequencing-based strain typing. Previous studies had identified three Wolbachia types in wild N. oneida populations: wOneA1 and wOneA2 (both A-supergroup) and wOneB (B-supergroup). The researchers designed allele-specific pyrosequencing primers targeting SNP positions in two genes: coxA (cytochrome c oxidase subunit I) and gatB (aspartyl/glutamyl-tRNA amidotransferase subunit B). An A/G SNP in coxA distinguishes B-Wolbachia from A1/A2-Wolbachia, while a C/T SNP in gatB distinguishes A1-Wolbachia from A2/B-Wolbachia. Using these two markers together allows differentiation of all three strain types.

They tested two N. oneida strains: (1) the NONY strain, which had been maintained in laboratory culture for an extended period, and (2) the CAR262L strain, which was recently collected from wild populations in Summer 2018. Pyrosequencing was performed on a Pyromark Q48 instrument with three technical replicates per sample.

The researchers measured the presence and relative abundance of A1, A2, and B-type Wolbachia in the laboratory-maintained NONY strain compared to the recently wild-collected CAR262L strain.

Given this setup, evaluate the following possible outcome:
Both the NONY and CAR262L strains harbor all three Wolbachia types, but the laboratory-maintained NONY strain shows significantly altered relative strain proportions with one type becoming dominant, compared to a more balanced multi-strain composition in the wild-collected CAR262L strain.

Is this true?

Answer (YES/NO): NO